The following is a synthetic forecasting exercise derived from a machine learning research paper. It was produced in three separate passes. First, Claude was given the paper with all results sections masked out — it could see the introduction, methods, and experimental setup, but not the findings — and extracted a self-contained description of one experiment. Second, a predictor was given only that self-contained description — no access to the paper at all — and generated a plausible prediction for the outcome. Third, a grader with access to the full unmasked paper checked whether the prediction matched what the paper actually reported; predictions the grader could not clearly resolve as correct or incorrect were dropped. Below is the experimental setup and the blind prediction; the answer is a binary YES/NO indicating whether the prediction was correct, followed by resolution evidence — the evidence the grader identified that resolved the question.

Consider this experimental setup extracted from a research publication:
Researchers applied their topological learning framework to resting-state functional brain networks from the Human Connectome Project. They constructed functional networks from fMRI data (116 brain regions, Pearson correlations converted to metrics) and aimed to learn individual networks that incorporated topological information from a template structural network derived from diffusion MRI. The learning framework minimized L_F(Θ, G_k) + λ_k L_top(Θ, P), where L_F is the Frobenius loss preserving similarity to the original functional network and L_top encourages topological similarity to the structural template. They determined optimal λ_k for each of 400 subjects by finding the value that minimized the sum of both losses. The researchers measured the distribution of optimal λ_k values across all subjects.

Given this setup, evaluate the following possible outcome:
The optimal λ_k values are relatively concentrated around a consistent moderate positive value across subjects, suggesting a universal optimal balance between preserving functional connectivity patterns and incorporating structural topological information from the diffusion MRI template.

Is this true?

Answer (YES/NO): YES